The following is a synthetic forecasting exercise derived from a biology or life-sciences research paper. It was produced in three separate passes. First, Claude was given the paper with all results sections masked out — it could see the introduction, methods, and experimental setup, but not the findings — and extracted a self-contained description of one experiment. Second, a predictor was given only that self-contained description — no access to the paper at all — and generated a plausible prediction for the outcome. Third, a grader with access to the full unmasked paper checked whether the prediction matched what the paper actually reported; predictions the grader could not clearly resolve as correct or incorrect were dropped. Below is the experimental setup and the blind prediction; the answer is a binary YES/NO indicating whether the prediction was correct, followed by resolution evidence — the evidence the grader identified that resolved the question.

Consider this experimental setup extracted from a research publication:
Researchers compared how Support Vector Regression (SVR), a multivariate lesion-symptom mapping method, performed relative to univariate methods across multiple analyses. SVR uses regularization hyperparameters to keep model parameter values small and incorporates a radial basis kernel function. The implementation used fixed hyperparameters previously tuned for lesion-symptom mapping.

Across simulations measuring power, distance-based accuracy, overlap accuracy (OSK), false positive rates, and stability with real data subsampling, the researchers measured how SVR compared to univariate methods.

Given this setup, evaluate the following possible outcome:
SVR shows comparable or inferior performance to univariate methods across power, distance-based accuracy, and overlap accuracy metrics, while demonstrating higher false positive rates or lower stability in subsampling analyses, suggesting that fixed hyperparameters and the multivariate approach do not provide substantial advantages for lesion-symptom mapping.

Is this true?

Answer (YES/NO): NO